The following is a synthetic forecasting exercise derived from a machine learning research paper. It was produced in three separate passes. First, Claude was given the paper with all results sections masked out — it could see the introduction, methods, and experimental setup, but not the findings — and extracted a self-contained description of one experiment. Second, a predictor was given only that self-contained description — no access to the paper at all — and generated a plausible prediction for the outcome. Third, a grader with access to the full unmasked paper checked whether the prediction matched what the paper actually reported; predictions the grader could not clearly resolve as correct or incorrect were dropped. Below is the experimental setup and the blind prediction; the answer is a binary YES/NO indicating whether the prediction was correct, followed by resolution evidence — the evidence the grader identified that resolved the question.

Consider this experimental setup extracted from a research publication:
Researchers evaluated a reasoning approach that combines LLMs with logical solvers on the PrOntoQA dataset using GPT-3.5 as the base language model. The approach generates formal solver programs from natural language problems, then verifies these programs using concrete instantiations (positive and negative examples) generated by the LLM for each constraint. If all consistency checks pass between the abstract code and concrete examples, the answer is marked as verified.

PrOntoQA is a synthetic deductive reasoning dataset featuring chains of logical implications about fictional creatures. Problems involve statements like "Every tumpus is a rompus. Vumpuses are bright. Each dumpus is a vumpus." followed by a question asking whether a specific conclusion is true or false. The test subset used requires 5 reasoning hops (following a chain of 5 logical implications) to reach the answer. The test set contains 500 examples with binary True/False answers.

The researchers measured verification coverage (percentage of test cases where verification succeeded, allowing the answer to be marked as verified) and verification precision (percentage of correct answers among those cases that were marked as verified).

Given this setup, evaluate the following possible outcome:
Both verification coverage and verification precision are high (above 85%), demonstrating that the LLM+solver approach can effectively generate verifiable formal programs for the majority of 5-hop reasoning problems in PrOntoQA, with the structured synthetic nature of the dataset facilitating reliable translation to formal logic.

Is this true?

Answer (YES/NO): NO